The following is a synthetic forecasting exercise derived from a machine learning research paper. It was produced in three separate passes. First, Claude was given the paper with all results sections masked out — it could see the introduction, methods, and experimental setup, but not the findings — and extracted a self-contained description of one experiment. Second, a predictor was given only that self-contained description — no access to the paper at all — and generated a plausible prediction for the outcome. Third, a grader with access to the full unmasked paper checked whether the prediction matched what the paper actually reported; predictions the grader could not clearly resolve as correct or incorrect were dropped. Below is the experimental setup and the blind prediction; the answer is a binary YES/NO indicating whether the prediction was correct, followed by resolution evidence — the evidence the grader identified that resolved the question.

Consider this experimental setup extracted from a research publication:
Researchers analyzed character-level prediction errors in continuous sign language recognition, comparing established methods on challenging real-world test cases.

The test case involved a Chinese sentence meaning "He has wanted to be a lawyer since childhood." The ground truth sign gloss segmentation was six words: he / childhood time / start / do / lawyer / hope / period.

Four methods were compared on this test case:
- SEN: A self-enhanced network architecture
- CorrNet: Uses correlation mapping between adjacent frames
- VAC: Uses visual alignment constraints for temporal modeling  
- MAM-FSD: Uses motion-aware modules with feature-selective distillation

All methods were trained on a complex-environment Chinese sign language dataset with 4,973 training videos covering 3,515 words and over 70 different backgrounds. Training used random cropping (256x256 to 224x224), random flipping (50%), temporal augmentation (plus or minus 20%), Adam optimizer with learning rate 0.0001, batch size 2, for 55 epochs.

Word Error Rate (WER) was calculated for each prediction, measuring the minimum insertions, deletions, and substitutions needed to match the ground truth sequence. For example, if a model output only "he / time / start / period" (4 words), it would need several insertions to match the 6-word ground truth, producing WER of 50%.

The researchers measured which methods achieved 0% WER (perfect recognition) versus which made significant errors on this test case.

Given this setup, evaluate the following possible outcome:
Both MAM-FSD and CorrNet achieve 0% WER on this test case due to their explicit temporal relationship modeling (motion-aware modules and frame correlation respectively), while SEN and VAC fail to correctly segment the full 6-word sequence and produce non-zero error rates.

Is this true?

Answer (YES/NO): NO